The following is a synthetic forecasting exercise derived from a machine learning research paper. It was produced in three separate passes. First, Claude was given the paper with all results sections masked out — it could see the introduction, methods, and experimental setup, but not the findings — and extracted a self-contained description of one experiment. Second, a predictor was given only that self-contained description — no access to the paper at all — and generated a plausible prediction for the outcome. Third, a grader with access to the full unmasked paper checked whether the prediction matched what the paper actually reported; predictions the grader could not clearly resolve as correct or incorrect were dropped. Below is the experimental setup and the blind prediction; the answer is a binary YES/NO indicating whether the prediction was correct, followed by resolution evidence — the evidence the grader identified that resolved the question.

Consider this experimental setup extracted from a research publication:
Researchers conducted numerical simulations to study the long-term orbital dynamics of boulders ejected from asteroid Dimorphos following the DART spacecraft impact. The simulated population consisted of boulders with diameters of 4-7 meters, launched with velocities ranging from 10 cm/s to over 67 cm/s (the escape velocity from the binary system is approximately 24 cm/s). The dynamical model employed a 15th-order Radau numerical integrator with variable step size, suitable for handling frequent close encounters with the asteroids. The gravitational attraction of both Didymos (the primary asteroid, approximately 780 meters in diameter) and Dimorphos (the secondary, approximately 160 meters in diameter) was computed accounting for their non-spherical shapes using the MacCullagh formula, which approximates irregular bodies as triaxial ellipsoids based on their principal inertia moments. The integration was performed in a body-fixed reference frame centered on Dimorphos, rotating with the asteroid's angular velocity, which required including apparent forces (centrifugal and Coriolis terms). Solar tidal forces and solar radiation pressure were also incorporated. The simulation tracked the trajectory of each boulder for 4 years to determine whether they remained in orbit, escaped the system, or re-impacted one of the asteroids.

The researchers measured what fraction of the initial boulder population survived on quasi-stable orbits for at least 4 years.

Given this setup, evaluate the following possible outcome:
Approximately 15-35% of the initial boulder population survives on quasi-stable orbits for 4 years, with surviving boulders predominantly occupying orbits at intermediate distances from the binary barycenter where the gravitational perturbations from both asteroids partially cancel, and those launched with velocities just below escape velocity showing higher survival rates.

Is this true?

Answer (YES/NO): NO